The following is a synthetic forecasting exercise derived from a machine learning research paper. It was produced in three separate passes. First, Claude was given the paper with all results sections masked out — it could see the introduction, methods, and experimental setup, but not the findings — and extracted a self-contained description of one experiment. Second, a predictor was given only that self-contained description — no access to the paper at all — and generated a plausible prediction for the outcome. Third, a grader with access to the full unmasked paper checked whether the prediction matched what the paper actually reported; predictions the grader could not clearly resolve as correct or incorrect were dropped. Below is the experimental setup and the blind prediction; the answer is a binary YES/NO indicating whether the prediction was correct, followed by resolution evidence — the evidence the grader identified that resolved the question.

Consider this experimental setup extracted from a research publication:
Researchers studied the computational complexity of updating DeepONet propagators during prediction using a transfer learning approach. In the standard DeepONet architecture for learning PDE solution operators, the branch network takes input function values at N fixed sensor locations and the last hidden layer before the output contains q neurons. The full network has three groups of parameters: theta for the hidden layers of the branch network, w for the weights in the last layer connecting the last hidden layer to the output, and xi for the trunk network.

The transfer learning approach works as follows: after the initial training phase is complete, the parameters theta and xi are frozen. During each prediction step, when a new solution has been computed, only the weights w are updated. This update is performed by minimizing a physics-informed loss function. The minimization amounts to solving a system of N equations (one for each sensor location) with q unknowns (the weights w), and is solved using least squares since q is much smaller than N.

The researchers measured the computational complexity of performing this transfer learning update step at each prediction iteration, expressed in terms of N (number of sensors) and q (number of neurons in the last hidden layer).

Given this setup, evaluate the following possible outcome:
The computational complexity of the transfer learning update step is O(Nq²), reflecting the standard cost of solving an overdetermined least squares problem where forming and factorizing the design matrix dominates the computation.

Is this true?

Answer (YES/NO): YES